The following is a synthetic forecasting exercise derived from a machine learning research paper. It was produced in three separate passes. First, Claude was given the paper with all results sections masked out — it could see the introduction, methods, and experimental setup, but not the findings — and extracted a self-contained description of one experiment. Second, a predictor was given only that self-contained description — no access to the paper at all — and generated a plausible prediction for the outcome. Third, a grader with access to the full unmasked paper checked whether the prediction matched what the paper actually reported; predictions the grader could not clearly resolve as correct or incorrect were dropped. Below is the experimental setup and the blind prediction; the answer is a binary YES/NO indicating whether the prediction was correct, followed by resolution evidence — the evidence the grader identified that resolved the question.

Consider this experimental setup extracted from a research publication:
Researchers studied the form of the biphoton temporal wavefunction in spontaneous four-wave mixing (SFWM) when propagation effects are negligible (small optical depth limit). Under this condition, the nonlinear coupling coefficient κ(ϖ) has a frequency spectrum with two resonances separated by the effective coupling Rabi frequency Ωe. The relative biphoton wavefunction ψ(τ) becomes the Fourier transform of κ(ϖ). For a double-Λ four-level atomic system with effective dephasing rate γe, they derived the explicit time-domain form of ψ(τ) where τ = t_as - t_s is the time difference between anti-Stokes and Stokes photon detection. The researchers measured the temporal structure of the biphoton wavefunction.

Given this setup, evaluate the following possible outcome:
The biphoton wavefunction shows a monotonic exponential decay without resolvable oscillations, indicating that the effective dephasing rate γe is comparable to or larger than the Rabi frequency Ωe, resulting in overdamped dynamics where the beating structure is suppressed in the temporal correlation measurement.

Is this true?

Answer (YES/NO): NO